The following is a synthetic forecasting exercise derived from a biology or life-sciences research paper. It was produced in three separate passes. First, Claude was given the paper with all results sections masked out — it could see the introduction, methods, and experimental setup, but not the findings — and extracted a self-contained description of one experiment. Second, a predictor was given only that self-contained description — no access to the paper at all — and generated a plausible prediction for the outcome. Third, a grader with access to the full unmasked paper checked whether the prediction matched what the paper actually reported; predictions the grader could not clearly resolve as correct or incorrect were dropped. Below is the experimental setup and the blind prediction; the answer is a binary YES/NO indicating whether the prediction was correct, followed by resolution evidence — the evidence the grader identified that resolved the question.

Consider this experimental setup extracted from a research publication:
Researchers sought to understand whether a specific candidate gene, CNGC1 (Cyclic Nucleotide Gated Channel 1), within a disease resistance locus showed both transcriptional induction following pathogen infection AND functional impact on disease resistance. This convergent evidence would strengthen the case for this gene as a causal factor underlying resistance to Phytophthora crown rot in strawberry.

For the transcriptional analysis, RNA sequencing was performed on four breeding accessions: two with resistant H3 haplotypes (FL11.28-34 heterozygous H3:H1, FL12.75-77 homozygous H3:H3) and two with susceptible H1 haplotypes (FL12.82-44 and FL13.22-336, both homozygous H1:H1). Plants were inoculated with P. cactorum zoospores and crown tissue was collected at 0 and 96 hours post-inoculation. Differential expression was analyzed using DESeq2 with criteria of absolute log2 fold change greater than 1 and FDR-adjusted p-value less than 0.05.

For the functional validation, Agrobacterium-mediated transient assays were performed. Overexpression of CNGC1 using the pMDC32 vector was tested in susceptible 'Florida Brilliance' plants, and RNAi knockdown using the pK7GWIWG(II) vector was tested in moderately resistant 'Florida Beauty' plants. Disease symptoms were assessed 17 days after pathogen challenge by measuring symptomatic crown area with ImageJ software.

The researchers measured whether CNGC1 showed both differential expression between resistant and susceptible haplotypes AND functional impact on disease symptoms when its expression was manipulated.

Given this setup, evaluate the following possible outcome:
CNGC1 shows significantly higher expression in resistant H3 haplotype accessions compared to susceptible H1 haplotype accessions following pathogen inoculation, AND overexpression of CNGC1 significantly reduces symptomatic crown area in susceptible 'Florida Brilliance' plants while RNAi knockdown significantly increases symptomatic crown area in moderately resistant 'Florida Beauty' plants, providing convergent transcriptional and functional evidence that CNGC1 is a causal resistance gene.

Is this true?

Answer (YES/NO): NO